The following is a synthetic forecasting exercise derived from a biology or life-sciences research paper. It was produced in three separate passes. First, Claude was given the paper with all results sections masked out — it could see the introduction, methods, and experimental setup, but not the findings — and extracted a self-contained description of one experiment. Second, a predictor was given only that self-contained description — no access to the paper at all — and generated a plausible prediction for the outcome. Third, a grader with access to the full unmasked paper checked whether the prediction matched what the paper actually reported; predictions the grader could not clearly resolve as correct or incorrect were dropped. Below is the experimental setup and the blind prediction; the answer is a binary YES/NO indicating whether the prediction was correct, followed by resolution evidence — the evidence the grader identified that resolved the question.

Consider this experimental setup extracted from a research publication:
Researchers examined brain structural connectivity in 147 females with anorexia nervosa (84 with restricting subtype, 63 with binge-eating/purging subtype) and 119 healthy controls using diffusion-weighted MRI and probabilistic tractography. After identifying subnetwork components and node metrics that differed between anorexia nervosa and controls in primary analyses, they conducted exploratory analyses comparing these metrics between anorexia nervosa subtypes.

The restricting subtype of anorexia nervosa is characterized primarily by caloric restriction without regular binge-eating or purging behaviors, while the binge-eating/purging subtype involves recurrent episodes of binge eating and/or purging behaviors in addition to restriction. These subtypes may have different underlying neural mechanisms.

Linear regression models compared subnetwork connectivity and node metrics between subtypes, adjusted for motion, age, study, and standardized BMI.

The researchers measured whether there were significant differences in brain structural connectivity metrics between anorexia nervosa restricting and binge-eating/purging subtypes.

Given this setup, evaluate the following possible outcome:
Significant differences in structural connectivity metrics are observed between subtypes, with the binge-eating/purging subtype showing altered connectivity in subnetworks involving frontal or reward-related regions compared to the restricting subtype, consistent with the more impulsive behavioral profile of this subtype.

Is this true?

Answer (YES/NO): NO